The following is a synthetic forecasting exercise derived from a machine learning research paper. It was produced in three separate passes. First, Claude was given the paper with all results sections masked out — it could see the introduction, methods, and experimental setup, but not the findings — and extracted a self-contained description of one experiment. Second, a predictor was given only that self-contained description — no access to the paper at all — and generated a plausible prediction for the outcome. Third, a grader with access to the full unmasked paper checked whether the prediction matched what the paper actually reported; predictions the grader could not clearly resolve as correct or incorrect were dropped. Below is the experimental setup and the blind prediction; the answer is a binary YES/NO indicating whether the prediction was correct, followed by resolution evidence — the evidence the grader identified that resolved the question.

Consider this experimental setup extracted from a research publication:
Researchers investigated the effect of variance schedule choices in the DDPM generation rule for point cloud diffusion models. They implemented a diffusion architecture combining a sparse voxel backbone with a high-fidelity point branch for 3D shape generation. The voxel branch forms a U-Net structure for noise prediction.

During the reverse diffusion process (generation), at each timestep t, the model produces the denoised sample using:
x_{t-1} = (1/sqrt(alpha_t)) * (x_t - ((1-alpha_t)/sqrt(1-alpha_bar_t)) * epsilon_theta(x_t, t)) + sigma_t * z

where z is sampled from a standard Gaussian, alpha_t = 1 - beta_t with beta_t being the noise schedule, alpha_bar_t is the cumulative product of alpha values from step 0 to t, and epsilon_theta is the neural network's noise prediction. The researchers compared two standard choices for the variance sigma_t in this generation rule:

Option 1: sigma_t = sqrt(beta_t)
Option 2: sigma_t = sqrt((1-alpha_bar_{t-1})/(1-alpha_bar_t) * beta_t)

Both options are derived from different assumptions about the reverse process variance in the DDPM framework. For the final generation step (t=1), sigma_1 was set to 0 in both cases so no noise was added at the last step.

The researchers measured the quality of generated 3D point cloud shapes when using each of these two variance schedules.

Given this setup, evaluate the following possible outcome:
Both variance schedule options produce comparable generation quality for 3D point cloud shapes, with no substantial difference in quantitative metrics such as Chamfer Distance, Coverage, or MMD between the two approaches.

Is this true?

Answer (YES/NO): YES